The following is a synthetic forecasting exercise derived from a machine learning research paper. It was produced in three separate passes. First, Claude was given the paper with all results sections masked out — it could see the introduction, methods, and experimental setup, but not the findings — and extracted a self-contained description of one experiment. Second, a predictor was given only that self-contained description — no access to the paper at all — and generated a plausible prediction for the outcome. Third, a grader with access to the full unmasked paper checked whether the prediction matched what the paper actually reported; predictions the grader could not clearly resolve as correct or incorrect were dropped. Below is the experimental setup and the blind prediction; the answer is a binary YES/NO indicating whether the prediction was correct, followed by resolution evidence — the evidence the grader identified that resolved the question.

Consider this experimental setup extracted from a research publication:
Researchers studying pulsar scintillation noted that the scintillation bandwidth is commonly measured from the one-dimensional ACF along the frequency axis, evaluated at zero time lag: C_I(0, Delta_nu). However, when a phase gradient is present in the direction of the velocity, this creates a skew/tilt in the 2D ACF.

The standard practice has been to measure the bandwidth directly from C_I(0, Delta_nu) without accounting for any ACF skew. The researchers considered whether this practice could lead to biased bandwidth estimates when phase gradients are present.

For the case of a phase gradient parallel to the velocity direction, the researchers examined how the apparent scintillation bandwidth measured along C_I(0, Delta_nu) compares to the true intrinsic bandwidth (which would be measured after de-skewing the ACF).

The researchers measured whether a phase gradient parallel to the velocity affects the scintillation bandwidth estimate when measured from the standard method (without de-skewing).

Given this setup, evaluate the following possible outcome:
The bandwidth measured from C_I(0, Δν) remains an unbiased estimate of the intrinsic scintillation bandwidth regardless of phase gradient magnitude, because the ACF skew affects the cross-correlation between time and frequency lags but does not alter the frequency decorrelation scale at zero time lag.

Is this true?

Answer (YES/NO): NO